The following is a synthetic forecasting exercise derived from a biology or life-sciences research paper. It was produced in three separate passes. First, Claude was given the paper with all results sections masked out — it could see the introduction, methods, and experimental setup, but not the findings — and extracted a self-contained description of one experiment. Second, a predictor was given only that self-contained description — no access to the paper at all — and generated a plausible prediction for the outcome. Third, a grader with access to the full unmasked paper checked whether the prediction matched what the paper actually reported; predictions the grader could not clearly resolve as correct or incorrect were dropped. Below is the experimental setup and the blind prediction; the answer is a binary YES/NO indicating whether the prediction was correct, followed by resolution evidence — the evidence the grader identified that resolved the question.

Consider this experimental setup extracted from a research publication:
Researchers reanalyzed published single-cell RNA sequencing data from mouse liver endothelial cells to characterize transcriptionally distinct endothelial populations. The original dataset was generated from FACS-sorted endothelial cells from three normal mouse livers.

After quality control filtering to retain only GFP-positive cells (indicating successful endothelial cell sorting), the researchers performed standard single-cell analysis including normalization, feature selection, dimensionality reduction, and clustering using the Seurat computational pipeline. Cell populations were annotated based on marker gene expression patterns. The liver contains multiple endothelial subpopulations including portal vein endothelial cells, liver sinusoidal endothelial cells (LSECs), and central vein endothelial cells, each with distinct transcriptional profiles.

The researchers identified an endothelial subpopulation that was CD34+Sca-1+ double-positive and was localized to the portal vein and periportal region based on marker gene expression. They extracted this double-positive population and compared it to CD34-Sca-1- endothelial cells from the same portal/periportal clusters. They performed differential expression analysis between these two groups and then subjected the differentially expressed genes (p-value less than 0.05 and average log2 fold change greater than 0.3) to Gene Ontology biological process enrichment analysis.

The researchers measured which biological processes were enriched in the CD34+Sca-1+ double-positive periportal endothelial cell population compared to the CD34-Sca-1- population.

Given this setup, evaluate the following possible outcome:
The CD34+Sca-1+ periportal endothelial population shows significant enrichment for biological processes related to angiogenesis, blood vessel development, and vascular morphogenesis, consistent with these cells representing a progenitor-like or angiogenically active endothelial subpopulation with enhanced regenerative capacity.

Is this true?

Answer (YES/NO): NO